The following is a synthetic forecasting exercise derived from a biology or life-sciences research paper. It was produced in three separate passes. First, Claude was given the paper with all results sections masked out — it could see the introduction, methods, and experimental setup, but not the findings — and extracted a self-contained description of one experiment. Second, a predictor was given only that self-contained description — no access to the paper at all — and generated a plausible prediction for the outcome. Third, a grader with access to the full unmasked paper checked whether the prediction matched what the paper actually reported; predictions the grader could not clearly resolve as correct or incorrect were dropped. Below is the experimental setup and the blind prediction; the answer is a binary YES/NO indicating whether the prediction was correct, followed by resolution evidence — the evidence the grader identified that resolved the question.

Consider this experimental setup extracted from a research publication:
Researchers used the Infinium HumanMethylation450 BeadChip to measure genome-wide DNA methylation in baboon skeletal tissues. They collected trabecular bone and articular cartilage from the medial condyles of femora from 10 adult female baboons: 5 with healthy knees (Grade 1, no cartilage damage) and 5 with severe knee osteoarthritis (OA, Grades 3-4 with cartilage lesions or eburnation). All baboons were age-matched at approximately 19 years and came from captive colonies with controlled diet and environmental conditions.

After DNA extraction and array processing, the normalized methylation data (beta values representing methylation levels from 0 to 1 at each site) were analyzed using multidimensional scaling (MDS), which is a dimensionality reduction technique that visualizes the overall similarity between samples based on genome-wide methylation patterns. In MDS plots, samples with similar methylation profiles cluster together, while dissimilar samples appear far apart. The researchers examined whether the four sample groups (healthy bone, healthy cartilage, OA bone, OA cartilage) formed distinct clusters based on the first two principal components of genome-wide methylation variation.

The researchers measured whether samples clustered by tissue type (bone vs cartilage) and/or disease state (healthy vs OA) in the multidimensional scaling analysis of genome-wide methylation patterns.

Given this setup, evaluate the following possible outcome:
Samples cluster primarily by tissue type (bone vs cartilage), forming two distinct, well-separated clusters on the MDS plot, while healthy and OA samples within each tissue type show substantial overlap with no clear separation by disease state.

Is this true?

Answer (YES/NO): NO